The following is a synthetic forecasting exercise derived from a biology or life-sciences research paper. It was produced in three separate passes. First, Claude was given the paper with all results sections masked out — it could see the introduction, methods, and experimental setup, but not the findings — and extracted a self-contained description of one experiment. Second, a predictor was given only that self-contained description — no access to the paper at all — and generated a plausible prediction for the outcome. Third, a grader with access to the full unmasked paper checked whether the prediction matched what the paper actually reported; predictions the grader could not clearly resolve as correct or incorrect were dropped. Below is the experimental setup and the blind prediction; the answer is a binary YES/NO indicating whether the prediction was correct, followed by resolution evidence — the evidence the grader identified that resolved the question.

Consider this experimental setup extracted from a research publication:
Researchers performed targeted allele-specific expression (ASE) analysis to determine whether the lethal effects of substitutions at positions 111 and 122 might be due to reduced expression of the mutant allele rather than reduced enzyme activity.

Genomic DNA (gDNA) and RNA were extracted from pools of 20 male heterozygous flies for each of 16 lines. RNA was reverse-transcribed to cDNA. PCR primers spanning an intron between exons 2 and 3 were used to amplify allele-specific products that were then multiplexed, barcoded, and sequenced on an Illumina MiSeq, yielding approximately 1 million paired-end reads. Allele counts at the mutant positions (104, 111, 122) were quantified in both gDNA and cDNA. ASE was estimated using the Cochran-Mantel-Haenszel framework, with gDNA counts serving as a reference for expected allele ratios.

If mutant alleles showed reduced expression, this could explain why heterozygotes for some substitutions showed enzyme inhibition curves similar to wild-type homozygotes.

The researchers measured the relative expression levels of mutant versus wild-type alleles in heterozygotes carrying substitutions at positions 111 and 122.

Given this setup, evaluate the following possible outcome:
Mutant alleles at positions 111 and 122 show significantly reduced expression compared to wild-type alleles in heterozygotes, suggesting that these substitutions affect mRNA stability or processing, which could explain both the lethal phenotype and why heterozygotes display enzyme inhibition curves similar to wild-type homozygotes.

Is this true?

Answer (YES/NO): NO